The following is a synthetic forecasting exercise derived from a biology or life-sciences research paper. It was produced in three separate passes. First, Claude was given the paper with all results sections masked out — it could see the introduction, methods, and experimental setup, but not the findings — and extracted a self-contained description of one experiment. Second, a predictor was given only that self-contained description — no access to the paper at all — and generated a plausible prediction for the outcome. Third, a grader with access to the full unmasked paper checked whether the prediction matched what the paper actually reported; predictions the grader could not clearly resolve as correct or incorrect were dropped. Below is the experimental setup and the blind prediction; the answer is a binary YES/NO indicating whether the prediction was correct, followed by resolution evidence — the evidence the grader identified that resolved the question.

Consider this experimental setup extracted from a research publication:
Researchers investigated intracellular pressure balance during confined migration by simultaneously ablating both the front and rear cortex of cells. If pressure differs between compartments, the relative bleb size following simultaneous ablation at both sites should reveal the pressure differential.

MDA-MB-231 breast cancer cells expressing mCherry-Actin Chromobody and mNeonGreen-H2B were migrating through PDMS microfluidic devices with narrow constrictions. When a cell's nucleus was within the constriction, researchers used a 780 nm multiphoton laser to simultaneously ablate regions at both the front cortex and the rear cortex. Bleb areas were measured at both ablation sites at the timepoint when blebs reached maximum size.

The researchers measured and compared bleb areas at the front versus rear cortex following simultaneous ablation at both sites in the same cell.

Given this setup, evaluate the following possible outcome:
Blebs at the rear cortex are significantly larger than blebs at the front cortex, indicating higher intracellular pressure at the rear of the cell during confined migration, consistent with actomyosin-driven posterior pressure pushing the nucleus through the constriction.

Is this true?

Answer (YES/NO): YES